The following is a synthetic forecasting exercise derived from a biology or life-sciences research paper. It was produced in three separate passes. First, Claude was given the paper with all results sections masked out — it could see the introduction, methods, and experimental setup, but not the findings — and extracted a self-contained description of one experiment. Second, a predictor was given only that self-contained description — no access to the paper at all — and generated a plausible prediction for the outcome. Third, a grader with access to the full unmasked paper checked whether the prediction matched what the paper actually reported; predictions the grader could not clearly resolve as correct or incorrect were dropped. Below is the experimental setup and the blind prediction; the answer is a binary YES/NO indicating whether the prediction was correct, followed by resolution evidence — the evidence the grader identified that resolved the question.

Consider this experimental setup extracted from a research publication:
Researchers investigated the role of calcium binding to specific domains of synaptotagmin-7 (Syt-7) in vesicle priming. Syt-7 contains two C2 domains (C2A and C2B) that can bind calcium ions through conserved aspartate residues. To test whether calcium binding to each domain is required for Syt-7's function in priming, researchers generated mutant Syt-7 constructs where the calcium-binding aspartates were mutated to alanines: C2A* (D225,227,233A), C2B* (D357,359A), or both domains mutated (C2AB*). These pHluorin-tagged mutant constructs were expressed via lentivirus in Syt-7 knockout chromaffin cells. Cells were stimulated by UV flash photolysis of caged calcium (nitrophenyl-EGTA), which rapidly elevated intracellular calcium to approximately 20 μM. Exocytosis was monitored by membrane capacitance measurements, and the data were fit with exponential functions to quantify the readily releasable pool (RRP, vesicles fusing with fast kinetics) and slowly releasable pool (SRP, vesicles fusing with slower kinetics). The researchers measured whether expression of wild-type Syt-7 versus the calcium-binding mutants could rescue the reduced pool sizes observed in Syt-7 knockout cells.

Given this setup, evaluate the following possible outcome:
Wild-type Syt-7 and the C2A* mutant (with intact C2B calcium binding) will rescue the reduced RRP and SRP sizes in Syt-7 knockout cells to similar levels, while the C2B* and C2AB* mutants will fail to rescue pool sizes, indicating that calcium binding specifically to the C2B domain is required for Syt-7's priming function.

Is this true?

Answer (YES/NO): NO